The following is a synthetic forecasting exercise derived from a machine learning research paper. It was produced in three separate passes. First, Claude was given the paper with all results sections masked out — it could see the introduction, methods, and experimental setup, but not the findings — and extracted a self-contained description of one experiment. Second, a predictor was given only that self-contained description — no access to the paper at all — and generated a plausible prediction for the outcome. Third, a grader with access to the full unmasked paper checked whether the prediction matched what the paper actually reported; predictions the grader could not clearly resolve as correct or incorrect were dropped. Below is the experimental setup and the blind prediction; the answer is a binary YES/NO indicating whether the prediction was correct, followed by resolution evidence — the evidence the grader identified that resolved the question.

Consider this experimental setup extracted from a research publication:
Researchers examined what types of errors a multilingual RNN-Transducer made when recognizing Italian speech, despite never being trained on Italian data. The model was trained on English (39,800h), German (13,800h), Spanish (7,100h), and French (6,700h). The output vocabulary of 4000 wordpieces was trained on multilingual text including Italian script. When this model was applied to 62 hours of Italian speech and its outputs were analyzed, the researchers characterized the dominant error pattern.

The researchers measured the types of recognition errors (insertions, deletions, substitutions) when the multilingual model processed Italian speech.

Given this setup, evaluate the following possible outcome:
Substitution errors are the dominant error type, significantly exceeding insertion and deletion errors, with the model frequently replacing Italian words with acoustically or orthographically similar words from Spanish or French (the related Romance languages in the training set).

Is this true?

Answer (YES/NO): NO